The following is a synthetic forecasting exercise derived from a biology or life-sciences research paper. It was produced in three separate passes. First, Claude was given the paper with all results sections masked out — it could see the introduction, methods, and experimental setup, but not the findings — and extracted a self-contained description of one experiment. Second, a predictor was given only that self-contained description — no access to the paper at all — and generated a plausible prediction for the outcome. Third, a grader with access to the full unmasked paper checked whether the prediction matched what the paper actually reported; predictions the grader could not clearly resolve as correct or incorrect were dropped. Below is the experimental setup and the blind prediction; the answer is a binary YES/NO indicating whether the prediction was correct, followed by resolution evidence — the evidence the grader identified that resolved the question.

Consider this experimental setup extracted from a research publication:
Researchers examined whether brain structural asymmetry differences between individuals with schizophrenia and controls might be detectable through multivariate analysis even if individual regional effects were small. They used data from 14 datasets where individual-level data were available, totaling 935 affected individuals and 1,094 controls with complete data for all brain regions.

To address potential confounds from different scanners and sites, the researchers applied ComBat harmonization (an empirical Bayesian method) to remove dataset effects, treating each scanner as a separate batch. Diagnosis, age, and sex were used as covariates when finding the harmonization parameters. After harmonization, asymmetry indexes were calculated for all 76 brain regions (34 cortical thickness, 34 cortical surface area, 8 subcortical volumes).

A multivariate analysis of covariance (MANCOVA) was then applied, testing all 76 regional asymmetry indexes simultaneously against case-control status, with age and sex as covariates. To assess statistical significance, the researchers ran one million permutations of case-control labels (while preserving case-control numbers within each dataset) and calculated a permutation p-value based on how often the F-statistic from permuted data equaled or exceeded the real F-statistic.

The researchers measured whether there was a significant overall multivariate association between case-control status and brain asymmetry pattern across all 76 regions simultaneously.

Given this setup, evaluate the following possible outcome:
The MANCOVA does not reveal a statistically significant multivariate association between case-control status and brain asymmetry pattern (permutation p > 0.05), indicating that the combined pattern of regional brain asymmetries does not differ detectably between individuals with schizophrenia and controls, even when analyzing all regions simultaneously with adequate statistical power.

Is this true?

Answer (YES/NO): NO